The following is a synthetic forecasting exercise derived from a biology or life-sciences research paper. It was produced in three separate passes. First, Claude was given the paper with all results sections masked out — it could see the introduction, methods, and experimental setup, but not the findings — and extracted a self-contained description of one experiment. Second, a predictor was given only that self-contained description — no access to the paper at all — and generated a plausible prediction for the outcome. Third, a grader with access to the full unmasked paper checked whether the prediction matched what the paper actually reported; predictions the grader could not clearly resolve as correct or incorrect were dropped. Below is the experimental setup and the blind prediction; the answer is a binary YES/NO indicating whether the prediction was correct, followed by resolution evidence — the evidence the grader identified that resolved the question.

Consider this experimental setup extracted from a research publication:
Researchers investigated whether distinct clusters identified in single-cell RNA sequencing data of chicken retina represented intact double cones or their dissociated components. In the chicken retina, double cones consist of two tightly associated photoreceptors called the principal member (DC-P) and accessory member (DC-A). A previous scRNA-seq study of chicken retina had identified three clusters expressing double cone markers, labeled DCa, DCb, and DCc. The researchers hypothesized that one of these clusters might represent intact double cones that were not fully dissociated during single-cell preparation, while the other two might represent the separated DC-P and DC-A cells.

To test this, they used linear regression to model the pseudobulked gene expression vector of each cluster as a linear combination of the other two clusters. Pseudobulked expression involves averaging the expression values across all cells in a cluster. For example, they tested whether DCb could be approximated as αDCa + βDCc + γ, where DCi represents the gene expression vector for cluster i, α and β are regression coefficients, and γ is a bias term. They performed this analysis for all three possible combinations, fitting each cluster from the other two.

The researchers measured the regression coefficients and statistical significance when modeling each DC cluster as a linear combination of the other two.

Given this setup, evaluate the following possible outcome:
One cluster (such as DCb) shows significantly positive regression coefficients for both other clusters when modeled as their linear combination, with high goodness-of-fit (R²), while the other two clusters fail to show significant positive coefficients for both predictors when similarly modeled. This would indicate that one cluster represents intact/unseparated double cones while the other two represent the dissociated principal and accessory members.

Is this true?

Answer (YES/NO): YES